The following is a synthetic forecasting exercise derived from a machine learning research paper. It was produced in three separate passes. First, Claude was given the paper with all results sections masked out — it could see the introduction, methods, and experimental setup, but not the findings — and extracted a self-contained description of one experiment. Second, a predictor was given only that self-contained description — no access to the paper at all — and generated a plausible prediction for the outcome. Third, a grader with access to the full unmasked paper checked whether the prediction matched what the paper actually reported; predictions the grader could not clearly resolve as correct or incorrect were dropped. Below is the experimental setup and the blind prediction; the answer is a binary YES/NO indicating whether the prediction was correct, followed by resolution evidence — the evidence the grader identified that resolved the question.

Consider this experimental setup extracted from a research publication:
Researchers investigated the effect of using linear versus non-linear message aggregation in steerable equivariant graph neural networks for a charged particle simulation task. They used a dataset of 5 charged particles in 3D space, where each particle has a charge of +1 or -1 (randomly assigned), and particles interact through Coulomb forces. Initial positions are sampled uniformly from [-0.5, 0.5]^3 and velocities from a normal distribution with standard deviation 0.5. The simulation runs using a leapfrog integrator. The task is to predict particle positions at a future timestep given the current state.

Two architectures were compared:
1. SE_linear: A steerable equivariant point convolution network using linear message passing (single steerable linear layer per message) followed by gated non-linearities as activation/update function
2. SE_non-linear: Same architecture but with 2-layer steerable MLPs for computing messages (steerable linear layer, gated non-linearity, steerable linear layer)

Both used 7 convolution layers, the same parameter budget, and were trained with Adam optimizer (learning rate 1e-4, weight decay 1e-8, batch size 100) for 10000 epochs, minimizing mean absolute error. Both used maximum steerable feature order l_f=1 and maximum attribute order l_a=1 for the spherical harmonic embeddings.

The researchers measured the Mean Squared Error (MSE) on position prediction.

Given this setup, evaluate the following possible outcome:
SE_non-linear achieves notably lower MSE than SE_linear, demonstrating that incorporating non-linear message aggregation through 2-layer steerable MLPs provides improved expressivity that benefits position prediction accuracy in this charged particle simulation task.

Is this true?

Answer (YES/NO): YES